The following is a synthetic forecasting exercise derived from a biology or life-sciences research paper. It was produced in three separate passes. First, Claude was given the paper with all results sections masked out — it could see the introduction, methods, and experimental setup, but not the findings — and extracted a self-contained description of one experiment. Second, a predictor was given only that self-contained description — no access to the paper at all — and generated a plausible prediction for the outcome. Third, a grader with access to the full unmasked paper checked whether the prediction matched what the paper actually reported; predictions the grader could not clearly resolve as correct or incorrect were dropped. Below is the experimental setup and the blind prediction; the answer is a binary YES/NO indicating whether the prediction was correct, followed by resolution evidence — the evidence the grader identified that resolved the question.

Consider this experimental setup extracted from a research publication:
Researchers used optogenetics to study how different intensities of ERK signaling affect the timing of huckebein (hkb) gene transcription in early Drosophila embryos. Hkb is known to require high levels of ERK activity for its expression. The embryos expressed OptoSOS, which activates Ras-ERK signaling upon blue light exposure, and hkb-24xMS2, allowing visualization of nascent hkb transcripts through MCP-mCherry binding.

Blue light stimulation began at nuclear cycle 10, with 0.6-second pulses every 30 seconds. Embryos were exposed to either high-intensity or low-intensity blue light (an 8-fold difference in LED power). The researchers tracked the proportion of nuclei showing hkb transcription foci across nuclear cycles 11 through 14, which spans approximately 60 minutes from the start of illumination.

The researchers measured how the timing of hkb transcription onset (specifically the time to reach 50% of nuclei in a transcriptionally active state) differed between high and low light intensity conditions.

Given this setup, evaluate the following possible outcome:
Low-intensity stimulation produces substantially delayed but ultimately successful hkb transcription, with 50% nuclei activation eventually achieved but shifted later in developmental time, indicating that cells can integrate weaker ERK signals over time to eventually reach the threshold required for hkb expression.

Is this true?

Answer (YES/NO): NO